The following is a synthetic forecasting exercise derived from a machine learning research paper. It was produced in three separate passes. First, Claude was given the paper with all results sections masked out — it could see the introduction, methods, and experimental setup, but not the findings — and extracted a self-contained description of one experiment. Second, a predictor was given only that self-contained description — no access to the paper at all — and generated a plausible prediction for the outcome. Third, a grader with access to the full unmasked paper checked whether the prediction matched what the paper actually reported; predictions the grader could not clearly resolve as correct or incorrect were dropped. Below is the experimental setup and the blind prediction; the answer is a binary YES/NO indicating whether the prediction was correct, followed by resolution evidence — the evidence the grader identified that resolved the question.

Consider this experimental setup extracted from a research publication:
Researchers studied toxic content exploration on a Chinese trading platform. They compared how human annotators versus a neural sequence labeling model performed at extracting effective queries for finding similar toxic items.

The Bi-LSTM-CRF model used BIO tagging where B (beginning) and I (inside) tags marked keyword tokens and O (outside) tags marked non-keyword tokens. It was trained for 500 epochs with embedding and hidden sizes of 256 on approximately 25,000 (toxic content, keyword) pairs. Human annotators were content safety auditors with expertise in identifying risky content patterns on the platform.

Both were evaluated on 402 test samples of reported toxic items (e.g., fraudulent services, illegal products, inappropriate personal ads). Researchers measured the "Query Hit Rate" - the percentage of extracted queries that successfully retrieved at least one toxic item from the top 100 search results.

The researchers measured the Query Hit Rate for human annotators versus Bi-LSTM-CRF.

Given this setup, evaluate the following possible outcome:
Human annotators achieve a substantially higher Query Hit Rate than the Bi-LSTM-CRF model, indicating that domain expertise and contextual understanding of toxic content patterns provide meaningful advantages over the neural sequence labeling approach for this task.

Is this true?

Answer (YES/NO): YES